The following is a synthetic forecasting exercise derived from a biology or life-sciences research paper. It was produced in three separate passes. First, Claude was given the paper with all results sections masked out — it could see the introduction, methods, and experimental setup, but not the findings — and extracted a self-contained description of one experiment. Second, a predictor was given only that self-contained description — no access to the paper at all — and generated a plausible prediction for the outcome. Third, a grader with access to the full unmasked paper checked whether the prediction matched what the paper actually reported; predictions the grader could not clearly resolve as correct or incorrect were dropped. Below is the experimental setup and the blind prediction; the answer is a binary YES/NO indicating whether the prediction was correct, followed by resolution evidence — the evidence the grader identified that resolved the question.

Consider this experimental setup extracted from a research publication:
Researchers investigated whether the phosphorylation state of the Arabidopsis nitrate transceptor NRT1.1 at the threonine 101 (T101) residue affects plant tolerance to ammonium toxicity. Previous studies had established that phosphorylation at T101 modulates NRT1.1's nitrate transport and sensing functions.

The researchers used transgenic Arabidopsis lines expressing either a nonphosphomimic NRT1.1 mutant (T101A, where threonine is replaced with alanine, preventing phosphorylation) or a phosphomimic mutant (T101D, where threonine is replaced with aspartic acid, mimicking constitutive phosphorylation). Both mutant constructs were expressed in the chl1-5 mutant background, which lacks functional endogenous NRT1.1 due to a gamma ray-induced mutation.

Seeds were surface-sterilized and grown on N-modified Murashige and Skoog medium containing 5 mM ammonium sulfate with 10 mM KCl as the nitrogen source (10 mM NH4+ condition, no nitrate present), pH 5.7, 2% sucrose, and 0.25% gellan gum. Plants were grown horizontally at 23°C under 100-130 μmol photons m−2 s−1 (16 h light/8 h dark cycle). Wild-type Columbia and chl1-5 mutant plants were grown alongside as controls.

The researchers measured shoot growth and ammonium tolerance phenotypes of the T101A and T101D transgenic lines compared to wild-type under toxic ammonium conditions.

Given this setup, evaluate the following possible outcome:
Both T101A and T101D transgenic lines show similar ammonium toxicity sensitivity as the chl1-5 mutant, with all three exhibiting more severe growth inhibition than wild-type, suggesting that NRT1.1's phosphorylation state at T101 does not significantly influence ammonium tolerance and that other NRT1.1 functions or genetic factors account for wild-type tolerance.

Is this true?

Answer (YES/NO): NO